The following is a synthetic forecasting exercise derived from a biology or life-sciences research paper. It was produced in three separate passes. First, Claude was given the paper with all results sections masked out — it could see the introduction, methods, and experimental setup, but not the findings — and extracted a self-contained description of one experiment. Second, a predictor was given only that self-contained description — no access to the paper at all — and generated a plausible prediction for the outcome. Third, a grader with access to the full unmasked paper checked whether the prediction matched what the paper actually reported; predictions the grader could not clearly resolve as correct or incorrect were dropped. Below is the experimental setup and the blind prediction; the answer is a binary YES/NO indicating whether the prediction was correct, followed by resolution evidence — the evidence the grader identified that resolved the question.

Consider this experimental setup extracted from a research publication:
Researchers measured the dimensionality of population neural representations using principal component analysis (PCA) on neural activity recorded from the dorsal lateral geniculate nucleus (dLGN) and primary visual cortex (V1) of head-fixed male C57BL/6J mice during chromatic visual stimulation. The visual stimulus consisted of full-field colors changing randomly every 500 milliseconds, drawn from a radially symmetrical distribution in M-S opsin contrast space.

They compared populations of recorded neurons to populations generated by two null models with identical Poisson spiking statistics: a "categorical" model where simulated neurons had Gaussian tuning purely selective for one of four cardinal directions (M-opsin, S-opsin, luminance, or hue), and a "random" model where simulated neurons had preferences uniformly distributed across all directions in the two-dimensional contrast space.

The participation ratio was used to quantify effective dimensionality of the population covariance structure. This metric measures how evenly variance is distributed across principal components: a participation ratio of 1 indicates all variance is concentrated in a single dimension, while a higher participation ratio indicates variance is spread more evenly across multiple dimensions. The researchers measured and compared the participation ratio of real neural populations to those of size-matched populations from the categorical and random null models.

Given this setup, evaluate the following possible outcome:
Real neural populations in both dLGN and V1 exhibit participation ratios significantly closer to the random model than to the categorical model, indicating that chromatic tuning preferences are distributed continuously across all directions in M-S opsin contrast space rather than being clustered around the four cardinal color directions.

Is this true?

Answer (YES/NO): NO